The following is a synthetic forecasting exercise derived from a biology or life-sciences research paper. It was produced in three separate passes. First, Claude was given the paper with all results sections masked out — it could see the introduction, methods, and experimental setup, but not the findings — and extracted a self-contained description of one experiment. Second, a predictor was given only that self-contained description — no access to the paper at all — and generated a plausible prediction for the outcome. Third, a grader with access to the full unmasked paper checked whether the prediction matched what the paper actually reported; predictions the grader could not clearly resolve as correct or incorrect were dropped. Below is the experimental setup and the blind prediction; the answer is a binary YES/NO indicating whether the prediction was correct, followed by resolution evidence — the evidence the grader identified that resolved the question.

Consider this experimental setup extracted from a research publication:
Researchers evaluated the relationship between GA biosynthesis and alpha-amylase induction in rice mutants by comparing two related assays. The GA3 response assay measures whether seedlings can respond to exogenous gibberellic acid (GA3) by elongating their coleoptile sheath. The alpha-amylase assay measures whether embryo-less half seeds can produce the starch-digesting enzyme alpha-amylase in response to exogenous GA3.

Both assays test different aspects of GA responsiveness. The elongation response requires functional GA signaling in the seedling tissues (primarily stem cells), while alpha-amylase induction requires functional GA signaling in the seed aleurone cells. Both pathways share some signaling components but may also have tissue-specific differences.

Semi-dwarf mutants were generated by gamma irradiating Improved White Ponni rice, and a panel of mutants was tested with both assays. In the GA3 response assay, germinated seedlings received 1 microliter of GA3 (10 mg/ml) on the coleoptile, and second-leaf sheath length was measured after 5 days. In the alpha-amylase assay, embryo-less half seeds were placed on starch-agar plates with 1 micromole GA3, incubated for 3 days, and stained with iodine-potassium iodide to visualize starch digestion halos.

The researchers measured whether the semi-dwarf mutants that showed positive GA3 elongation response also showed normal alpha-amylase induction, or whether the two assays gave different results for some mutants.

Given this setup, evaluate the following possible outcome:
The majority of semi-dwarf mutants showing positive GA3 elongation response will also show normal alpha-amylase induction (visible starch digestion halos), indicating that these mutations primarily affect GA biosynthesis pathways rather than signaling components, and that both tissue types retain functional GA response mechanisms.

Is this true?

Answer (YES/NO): YES